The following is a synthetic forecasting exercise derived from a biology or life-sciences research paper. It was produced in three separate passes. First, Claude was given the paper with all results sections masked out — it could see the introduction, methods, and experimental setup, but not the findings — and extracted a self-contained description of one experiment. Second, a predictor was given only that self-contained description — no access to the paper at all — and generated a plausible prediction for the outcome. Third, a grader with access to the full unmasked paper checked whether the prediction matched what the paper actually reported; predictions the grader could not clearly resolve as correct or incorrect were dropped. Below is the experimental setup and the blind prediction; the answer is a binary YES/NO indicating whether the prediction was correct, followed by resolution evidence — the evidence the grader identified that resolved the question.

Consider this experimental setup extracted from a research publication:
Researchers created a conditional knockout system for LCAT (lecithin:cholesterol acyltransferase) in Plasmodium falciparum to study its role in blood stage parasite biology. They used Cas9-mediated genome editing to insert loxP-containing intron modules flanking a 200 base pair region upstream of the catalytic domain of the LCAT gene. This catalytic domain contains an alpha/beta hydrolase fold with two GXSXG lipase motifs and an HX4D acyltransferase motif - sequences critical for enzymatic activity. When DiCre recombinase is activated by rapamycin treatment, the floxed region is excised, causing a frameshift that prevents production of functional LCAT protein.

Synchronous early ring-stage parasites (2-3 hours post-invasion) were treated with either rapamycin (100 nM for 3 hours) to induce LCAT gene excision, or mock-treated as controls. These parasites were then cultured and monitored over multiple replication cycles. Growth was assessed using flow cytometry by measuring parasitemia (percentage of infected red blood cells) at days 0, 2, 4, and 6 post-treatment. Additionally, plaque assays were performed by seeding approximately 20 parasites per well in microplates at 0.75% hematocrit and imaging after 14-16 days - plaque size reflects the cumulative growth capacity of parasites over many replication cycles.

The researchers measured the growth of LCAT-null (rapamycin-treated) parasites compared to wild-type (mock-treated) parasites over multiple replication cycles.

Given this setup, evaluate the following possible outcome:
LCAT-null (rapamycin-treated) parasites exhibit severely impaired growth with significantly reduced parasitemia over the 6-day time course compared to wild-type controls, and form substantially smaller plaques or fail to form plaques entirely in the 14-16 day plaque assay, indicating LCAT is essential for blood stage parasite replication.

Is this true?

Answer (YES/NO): NO